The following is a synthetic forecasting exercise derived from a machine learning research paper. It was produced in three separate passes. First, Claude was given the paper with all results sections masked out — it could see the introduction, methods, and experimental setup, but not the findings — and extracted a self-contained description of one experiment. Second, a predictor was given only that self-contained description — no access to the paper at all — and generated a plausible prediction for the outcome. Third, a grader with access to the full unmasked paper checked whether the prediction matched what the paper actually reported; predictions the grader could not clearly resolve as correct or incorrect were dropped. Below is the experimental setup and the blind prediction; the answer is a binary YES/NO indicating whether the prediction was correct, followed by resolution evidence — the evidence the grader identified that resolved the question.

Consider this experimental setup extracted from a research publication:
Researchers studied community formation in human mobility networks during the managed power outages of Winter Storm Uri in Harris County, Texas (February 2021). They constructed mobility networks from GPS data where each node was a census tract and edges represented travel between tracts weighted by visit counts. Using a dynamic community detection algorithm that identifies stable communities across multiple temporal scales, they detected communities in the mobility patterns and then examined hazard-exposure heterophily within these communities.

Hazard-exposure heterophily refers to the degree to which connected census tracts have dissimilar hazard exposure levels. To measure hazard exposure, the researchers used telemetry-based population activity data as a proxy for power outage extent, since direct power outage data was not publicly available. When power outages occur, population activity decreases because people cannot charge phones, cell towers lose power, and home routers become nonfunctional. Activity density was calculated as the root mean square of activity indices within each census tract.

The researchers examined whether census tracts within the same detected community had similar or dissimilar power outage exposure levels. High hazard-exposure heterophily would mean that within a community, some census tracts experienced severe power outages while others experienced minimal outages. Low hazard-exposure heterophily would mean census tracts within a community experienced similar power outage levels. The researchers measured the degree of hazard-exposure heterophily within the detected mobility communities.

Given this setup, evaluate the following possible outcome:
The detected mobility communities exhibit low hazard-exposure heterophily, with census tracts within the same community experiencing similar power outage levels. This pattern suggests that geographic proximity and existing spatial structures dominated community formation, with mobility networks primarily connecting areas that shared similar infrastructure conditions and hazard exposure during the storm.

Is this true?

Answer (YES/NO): NO